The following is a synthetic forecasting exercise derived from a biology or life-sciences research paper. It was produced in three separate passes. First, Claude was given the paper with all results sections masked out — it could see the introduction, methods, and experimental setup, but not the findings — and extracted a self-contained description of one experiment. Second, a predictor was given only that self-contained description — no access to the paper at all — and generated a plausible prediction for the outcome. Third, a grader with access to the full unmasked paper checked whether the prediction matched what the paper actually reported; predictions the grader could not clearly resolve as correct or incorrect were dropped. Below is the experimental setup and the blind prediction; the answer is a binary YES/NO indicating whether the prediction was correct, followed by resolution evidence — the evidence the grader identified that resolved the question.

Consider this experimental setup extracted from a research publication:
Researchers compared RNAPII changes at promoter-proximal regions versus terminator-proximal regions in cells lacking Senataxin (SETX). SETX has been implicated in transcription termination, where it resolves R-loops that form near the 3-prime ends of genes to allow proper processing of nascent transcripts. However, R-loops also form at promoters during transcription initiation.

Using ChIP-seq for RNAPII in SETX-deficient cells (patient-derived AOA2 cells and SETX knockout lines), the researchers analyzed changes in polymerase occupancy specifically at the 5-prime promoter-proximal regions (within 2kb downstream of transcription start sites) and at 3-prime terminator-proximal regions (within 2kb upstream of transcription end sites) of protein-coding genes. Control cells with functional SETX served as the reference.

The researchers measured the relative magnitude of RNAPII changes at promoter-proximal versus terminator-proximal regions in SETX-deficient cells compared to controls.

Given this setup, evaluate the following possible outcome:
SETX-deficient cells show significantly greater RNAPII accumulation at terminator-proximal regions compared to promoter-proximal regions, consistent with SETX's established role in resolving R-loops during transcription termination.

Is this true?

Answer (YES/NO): NO